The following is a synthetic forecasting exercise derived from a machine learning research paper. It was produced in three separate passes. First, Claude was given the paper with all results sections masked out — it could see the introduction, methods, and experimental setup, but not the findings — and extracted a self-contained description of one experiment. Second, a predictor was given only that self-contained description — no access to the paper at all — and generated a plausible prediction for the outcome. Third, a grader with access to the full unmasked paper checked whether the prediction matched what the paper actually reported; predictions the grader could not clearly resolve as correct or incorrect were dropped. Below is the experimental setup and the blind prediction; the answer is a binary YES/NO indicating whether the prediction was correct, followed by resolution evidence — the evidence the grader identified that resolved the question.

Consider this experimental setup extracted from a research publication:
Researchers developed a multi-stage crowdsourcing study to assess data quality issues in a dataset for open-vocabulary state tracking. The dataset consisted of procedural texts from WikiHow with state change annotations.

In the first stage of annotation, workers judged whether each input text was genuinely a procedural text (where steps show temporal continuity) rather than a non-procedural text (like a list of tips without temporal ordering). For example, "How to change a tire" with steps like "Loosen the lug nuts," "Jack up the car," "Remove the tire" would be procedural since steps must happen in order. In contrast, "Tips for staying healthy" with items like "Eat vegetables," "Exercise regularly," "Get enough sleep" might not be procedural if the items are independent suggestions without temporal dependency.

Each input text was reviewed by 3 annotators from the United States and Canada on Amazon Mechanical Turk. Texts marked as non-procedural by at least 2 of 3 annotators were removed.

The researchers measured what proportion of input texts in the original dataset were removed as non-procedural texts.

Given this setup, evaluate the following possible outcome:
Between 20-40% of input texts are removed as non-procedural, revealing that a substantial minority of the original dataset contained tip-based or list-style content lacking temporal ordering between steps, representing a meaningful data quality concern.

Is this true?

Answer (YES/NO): NO